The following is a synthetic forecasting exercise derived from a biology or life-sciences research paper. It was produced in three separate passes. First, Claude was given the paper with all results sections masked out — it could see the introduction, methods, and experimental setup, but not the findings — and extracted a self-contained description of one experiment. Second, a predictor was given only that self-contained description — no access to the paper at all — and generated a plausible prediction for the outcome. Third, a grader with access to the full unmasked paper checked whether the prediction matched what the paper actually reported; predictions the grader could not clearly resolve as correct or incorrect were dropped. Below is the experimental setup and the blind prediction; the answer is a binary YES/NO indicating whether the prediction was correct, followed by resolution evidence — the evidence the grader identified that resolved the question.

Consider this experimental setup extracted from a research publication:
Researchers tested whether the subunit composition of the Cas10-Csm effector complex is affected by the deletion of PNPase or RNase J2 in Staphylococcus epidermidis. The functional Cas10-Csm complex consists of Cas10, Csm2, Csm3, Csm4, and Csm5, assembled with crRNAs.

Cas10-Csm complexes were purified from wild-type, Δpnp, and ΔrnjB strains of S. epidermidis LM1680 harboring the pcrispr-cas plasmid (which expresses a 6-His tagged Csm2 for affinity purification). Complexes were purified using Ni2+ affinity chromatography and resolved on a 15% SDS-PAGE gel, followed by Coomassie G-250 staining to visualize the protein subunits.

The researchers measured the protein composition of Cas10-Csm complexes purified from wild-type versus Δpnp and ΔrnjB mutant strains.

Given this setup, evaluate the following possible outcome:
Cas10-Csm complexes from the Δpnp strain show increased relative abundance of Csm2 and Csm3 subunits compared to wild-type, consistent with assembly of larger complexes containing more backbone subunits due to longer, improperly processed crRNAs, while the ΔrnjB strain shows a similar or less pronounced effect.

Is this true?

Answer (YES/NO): NO